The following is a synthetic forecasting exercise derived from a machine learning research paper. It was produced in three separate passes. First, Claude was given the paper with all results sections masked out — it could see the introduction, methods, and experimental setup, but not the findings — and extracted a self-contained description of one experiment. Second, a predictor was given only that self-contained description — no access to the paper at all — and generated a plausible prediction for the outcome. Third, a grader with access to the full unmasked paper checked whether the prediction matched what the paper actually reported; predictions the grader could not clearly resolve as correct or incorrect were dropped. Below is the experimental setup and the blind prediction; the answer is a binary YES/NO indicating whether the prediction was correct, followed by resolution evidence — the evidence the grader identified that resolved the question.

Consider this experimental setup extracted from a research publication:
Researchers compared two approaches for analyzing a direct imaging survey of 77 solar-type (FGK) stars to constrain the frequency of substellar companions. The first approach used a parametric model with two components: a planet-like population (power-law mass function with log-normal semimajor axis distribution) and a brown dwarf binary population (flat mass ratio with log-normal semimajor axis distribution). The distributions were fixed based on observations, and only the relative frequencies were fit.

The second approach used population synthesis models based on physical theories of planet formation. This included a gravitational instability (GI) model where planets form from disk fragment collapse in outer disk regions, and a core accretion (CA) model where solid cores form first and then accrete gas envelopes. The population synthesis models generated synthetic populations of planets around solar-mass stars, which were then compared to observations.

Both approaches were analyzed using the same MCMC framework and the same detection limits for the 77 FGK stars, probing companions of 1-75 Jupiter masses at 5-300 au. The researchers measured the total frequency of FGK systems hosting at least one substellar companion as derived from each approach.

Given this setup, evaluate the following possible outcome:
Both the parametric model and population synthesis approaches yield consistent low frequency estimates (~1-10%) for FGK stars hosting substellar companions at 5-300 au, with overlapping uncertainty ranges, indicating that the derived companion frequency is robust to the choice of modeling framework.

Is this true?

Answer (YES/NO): YES